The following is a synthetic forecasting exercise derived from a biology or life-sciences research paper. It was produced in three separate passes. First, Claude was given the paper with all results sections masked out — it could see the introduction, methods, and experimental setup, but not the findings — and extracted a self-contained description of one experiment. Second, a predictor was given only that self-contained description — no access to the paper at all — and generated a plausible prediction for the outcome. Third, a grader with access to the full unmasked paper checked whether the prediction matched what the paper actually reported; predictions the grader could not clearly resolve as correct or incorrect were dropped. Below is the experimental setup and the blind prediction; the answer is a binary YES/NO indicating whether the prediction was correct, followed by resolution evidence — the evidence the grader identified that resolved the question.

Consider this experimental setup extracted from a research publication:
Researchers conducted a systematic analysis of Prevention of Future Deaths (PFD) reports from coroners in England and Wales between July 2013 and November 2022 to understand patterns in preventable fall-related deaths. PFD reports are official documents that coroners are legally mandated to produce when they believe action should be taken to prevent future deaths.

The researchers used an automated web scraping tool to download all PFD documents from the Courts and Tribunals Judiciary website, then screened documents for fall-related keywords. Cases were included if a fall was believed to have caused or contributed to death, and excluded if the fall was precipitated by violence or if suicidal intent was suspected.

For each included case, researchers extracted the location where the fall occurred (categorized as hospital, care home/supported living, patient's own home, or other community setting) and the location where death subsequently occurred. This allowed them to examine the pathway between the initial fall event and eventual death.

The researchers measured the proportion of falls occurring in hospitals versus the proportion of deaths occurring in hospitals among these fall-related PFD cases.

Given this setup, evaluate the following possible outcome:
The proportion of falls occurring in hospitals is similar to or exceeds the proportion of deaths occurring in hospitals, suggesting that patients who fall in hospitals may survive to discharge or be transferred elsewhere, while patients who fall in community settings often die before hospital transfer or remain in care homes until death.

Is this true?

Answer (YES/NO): NO